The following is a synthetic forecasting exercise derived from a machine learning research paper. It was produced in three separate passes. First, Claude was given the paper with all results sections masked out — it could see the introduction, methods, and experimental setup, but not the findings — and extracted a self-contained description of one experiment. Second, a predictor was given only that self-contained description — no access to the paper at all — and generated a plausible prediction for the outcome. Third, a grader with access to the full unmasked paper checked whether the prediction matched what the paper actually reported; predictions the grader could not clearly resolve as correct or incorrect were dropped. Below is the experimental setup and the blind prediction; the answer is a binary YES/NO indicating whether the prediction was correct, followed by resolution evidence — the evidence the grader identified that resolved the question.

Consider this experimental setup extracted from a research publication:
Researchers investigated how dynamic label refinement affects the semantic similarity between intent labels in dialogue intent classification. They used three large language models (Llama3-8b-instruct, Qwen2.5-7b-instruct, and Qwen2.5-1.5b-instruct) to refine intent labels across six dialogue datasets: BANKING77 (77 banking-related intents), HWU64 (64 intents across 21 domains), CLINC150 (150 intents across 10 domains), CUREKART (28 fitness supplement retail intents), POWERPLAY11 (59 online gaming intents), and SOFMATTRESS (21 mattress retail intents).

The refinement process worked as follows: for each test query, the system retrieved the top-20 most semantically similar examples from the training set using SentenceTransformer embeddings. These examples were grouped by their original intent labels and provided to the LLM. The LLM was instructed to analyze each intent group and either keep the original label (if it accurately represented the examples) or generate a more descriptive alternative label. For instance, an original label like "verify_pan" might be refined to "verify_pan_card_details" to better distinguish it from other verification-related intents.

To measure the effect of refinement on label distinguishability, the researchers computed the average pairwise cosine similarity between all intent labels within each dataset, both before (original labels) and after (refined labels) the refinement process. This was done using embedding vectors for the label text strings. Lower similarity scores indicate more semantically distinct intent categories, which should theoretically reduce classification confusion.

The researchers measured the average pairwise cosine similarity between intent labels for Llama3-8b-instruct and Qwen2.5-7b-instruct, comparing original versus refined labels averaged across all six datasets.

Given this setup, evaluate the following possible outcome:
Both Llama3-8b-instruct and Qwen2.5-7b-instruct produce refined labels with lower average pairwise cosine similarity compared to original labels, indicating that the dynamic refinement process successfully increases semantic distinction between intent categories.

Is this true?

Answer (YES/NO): YES